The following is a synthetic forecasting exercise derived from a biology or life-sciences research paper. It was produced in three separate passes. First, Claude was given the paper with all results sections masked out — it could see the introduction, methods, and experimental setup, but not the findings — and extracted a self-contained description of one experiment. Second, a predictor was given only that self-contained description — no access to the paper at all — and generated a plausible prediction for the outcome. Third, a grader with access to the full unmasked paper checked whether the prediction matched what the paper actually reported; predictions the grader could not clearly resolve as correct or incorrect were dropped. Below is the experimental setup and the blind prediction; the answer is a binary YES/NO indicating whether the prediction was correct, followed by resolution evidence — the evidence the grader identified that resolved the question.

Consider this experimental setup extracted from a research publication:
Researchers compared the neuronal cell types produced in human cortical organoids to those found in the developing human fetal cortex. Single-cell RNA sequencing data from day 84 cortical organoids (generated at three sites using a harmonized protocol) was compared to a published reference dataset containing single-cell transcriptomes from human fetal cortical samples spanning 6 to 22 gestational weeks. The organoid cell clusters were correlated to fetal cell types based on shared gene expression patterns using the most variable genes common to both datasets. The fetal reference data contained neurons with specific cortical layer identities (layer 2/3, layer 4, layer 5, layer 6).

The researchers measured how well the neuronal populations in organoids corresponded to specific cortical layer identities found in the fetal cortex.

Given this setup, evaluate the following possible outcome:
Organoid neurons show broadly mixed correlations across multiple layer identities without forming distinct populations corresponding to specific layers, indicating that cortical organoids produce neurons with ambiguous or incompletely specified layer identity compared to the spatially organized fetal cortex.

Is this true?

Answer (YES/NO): YES